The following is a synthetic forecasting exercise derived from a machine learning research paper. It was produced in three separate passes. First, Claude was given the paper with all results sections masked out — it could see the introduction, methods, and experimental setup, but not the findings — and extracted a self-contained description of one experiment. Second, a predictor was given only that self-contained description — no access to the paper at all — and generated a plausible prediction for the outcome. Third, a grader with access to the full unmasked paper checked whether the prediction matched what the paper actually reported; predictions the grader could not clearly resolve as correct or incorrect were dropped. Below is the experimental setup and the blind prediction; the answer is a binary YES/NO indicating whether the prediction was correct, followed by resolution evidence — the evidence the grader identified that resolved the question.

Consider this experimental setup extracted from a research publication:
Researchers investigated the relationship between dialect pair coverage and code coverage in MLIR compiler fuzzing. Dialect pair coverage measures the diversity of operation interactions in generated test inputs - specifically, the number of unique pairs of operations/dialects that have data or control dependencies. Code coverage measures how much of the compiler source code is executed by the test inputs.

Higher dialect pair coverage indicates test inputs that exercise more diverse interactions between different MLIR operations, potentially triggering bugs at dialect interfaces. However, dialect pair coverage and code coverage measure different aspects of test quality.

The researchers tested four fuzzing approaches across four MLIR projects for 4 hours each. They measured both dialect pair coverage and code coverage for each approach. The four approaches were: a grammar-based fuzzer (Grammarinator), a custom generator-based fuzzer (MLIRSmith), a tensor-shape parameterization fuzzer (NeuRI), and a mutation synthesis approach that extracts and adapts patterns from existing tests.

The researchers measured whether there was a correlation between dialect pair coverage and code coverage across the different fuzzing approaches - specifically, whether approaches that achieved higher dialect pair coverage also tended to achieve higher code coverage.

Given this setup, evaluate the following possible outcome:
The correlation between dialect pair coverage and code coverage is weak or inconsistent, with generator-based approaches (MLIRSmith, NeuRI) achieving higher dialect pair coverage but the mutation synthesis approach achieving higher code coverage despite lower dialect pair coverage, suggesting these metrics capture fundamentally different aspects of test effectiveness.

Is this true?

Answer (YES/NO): NO